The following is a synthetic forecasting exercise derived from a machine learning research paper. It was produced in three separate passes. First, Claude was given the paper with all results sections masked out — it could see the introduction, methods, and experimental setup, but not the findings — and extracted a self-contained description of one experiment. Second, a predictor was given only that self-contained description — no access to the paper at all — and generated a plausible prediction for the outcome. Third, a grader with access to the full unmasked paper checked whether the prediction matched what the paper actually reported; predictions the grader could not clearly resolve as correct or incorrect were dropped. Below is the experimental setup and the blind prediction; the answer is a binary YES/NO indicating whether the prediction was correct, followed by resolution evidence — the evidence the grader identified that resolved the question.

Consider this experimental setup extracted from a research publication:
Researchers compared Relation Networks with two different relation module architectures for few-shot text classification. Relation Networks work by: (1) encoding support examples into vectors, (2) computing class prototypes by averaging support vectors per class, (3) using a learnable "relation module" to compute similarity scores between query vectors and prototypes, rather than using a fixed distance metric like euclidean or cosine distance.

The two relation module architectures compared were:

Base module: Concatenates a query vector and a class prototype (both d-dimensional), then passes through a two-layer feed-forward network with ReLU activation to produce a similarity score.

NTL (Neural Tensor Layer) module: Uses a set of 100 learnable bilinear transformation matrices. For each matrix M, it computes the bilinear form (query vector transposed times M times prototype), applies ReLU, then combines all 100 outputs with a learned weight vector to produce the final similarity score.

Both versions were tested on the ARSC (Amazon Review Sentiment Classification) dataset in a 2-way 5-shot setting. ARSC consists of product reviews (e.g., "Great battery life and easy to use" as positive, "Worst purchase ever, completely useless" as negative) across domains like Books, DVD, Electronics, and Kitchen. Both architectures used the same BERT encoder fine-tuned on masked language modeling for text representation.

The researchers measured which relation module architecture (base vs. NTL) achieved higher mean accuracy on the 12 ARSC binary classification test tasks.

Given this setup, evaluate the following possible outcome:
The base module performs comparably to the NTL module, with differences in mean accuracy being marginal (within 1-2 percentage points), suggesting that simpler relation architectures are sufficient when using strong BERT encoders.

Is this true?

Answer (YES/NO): YES